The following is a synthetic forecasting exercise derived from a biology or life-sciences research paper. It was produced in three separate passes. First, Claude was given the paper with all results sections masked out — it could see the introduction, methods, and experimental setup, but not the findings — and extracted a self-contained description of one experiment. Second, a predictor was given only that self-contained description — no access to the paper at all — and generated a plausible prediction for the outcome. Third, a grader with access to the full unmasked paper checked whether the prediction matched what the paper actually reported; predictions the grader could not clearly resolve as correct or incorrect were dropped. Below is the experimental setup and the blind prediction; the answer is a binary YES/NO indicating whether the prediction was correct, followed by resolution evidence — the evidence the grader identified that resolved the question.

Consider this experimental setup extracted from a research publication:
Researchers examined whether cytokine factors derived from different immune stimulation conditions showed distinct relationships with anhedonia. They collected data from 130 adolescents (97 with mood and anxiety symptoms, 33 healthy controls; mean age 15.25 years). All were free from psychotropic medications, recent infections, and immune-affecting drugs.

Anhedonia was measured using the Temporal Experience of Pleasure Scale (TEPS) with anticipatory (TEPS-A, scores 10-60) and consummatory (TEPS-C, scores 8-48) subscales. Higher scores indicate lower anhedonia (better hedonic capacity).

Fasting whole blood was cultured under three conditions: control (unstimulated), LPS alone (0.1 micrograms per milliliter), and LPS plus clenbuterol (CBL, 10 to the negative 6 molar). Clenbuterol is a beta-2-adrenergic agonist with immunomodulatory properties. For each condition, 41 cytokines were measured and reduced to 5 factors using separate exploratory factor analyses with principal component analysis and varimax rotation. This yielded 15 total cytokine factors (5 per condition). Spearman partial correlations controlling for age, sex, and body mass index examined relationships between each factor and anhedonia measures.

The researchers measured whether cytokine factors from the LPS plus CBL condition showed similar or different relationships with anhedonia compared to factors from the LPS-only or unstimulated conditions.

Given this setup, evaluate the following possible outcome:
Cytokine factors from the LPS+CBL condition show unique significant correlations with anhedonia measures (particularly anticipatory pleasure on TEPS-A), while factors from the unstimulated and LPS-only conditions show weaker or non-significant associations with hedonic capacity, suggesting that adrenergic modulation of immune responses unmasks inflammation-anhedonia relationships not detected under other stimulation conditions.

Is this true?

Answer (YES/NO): NO